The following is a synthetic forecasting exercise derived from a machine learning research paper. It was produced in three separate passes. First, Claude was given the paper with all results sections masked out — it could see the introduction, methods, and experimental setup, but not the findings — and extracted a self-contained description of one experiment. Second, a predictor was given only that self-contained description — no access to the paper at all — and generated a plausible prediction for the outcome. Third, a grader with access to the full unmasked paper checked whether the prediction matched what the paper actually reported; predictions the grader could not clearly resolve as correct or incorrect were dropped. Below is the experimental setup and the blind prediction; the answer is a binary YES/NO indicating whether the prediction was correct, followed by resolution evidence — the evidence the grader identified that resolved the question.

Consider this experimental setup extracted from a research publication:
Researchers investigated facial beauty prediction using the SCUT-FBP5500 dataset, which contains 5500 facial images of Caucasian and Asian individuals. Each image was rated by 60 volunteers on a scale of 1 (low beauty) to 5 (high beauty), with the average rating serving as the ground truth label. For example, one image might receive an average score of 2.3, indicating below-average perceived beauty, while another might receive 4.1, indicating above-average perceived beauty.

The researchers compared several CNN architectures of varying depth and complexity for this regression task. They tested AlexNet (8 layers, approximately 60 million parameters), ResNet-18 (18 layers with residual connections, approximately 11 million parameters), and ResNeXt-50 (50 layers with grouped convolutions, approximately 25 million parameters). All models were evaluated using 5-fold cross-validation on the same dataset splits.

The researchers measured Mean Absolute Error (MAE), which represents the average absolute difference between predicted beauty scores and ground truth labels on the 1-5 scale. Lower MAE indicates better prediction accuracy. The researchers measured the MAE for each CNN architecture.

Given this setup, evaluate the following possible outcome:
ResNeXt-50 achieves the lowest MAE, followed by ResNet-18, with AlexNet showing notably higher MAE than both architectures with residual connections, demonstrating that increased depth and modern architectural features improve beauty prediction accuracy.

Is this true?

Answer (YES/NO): YES